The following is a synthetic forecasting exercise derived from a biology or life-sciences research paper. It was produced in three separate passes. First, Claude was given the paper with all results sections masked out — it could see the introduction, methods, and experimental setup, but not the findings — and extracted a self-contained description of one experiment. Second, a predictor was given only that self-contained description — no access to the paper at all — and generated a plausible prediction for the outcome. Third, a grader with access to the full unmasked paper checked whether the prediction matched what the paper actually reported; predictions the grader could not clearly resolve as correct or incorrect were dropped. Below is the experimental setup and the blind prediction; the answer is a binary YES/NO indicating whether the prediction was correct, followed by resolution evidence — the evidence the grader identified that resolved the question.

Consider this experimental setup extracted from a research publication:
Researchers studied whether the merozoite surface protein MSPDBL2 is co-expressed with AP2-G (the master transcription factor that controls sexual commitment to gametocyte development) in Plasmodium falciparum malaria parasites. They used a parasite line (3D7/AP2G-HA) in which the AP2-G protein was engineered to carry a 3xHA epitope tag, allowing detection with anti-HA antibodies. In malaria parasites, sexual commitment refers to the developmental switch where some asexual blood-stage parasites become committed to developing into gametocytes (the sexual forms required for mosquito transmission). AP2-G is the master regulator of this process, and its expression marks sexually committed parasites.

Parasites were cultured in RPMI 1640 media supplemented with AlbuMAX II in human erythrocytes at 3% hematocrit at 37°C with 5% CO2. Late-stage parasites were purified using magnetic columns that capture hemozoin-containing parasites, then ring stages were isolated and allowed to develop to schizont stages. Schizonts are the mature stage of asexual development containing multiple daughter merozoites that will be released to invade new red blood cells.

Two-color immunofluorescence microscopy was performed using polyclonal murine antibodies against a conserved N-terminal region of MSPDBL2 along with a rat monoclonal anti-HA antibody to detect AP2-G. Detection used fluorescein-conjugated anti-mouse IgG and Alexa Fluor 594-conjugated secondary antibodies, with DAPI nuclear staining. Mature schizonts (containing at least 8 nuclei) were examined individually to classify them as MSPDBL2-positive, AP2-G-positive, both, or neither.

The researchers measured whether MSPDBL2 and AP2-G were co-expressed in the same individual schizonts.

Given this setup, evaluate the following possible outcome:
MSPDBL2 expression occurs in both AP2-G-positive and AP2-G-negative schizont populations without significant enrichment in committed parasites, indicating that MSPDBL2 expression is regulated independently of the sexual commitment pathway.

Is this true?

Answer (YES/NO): YES